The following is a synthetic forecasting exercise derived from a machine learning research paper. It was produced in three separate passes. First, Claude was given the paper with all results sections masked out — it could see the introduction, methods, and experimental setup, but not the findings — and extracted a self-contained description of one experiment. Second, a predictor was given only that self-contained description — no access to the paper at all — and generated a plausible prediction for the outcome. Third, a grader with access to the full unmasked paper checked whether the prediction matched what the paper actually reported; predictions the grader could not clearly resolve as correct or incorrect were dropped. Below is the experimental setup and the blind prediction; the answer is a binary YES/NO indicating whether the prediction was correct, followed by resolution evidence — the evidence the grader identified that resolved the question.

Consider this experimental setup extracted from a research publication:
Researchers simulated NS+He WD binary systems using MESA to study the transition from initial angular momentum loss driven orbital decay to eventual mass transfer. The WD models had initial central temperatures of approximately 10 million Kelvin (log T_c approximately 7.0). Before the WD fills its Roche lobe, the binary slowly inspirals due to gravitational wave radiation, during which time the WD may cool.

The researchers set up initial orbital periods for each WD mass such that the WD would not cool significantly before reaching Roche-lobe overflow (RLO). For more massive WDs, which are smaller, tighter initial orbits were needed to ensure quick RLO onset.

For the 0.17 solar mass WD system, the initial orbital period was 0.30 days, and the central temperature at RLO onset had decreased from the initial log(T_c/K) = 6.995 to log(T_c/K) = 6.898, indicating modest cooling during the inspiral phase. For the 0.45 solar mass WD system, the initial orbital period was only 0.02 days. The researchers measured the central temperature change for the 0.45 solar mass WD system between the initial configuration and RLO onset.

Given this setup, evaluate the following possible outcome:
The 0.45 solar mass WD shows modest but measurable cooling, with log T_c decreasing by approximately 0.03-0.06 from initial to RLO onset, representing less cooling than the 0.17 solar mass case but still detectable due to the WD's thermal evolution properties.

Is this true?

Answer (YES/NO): NO